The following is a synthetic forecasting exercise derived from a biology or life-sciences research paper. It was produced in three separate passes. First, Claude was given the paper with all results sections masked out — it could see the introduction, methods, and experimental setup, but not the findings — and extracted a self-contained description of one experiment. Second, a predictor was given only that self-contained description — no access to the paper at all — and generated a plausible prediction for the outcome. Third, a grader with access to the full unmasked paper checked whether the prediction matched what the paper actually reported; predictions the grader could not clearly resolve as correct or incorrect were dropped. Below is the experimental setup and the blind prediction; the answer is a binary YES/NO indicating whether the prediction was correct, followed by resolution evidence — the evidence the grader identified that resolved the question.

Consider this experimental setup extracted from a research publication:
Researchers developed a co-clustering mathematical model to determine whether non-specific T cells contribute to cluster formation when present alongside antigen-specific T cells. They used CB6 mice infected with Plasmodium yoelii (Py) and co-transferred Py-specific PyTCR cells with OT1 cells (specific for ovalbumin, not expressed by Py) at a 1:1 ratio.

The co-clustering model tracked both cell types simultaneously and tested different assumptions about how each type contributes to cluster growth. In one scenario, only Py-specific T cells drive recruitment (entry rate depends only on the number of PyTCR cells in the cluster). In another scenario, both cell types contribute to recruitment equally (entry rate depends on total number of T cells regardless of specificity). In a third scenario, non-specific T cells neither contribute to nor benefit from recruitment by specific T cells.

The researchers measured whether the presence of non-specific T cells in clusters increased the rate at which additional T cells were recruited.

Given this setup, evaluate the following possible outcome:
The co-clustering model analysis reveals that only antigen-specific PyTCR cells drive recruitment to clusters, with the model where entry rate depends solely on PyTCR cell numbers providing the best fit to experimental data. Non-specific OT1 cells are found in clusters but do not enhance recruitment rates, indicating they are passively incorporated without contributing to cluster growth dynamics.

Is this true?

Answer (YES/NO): YES